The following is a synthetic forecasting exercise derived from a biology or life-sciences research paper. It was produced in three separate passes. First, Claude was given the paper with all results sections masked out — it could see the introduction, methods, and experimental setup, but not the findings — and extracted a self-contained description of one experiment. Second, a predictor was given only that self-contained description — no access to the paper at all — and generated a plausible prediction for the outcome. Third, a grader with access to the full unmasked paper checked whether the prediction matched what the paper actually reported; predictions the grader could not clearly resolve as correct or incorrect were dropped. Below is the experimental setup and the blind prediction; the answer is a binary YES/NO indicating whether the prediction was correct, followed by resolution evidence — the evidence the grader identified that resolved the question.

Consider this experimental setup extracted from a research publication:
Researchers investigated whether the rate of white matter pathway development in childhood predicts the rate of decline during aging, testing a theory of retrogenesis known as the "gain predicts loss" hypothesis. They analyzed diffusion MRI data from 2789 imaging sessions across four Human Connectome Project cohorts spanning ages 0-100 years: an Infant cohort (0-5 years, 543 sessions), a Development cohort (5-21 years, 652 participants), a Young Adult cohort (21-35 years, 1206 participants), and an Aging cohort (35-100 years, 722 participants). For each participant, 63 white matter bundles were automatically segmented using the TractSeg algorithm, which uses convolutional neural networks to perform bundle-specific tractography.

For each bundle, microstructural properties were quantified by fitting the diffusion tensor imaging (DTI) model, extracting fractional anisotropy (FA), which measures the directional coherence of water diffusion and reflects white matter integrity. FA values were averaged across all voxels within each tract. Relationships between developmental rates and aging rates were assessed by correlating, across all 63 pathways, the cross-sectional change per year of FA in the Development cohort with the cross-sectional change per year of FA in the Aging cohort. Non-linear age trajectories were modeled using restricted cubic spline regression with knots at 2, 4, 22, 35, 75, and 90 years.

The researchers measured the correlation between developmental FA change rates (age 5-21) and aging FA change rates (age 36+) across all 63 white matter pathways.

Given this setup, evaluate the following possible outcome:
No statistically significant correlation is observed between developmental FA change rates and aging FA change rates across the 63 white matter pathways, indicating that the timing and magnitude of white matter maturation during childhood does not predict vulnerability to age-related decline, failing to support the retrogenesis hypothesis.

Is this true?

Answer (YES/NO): NO